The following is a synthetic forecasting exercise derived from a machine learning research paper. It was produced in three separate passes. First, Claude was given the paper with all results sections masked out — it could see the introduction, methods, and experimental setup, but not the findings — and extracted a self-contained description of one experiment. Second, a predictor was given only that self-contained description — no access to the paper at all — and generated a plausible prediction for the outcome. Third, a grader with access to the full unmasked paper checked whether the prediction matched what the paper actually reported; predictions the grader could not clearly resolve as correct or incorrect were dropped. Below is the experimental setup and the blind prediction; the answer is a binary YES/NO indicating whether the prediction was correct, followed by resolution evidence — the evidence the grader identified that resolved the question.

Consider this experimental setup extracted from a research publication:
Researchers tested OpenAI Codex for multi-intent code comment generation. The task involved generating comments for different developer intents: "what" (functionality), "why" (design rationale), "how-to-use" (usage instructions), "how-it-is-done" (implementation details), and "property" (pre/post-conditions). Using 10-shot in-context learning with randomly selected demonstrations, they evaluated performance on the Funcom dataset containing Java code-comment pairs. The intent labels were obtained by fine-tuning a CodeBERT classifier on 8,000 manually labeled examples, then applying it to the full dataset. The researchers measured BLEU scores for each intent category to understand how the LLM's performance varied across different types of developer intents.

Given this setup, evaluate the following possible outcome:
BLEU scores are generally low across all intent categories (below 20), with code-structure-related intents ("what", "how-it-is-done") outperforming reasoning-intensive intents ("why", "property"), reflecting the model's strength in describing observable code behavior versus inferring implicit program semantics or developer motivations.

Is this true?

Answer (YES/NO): NO